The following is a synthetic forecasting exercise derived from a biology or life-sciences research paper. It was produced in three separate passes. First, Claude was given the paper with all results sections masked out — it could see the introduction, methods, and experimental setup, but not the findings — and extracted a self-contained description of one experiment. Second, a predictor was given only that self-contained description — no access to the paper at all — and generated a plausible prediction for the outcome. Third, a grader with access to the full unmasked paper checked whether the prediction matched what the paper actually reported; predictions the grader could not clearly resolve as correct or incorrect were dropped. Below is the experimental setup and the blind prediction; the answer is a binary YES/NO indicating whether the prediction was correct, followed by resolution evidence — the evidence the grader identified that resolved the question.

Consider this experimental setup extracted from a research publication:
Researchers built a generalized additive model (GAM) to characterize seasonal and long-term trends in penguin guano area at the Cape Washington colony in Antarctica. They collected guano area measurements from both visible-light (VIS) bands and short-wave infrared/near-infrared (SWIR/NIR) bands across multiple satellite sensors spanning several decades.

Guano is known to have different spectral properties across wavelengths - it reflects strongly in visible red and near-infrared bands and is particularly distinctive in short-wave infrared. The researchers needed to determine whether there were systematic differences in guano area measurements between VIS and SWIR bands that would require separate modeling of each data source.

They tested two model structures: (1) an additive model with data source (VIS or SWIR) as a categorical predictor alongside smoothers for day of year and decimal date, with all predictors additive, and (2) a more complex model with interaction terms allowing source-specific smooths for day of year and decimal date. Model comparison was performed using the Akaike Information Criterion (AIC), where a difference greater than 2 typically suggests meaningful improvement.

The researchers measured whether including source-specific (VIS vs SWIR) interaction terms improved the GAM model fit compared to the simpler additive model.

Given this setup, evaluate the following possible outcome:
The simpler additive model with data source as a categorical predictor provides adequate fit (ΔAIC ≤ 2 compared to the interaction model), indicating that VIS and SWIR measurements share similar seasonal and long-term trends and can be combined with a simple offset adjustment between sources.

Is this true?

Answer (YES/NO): NO